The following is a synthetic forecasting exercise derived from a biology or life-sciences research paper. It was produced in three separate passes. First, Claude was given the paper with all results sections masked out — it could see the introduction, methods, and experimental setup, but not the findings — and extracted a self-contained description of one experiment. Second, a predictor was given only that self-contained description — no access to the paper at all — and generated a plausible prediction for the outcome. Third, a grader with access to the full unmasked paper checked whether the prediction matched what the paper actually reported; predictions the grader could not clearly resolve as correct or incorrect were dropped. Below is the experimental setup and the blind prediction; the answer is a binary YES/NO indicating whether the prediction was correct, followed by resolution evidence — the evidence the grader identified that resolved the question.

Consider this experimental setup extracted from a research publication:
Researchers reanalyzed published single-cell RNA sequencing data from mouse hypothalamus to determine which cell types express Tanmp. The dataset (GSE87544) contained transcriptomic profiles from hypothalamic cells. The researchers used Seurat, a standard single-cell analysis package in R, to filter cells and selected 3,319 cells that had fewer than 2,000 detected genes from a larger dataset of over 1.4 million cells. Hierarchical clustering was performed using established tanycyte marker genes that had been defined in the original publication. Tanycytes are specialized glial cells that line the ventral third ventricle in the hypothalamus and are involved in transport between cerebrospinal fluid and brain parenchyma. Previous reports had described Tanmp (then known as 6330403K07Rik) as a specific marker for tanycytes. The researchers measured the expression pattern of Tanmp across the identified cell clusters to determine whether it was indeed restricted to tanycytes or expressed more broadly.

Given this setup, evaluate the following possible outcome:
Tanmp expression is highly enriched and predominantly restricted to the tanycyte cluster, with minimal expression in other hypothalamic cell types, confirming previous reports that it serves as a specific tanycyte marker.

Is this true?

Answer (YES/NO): NO